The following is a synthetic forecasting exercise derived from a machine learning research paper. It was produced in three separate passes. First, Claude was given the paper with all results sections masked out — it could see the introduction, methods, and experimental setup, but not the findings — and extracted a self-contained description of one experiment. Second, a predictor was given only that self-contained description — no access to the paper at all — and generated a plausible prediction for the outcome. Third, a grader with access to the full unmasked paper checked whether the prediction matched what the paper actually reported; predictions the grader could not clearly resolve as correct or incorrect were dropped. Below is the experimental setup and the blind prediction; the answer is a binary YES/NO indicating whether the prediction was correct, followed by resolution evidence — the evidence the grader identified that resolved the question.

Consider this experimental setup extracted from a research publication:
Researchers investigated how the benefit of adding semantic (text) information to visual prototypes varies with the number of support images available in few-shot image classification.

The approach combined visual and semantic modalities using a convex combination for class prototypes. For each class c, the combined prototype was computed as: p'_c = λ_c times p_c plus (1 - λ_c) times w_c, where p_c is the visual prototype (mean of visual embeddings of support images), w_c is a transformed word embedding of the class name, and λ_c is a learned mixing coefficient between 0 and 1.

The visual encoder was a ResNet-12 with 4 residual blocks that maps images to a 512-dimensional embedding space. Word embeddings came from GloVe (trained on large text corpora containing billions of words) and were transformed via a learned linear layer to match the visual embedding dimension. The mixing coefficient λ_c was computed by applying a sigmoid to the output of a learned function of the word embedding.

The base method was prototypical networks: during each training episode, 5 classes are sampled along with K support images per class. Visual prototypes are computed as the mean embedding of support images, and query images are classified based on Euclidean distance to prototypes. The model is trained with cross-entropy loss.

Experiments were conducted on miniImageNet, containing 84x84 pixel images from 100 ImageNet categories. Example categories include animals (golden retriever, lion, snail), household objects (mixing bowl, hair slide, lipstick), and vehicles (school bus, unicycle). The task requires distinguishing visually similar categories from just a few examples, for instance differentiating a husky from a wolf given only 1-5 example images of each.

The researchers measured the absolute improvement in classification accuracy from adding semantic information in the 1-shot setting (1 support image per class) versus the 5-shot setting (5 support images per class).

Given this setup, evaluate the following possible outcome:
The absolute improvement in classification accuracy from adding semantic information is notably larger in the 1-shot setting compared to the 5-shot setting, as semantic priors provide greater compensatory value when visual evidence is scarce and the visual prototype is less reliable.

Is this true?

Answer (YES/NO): YES